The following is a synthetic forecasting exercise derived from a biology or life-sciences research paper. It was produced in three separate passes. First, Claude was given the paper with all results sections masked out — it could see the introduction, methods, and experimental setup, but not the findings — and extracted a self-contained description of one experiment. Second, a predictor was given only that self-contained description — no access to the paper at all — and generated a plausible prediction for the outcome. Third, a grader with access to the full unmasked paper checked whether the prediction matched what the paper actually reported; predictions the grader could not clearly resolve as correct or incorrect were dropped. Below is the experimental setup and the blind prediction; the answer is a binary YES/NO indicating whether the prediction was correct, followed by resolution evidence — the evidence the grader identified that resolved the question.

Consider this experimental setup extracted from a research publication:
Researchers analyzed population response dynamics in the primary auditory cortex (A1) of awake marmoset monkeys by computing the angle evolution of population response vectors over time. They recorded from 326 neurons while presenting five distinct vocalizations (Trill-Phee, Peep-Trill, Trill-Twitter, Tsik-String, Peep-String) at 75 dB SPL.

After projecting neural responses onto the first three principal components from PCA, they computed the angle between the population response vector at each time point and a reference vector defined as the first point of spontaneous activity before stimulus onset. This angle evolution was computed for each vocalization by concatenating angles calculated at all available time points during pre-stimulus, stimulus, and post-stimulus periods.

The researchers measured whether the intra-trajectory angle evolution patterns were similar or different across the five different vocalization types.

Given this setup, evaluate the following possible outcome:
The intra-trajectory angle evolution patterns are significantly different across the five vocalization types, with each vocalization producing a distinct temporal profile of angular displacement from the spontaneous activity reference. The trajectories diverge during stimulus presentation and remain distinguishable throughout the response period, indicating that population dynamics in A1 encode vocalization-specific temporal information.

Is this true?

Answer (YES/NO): YES